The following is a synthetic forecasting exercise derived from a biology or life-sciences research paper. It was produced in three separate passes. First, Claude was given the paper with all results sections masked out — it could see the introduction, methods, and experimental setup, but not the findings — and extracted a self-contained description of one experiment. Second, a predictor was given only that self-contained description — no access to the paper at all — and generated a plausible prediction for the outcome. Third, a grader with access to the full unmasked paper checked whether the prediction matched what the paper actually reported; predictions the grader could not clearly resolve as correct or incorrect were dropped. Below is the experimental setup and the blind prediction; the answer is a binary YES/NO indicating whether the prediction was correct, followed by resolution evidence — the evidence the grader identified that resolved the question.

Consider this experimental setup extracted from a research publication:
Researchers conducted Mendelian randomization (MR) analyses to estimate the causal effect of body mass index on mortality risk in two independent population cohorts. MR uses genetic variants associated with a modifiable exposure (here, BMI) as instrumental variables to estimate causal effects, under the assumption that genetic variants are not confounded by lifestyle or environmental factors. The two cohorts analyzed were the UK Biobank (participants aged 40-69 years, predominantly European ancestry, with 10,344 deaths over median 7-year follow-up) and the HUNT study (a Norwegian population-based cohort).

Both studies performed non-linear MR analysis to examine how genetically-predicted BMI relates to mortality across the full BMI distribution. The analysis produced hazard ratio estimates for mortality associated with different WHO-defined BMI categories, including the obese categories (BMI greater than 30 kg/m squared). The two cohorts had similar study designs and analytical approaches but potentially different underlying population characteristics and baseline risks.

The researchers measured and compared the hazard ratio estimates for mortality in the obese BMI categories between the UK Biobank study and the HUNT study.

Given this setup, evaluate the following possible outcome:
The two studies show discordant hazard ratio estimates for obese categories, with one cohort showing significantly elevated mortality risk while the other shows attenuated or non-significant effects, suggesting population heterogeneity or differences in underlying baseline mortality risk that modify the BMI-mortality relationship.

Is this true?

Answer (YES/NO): NO